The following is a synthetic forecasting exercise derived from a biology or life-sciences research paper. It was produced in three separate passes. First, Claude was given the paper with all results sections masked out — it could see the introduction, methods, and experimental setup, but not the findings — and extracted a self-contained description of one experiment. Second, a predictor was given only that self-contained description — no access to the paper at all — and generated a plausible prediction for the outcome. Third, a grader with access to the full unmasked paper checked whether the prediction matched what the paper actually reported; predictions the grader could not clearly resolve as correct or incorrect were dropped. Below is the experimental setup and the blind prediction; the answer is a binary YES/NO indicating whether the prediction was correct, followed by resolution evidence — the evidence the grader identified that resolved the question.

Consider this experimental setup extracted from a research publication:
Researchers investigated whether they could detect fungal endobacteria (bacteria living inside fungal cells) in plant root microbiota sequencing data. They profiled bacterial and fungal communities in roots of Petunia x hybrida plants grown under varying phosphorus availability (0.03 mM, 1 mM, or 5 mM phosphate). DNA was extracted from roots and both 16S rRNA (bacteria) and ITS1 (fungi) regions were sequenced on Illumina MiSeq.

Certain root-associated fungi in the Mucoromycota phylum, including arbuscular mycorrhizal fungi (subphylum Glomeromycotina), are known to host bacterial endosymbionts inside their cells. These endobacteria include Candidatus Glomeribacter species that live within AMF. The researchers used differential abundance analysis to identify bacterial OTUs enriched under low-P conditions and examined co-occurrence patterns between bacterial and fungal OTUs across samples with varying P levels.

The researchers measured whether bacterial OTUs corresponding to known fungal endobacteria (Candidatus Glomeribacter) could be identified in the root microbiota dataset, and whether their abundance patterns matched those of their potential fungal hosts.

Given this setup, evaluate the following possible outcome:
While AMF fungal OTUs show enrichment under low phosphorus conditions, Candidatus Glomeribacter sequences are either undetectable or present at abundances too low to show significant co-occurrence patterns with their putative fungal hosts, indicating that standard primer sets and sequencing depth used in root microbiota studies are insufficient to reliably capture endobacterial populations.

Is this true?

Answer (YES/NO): NO